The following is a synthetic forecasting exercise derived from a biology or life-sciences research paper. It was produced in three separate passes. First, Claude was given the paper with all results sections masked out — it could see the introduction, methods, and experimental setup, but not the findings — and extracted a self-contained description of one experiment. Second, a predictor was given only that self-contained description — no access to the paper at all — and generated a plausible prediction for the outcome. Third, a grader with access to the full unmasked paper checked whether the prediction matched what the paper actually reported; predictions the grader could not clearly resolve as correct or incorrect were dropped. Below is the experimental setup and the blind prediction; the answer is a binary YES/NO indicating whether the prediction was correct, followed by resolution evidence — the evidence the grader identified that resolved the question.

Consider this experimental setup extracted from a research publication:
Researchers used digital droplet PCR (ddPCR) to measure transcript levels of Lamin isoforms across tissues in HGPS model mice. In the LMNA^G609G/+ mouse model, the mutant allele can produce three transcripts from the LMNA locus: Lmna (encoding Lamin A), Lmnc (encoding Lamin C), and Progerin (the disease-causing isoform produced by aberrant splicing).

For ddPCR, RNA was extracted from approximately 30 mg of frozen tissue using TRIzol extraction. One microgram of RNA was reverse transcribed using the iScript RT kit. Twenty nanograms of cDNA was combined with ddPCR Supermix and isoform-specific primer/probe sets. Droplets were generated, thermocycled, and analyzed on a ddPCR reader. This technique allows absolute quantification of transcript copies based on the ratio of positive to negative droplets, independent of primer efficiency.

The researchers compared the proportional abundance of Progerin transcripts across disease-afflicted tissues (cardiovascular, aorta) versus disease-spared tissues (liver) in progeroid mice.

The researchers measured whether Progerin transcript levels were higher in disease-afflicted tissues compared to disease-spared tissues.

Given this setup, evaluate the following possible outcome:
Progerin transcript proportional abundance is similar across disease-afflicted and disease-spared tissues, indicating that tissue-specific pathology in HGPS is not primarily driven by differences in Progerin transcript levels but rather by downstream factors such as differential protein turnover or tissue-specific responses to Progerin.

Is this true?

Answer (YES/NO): YES